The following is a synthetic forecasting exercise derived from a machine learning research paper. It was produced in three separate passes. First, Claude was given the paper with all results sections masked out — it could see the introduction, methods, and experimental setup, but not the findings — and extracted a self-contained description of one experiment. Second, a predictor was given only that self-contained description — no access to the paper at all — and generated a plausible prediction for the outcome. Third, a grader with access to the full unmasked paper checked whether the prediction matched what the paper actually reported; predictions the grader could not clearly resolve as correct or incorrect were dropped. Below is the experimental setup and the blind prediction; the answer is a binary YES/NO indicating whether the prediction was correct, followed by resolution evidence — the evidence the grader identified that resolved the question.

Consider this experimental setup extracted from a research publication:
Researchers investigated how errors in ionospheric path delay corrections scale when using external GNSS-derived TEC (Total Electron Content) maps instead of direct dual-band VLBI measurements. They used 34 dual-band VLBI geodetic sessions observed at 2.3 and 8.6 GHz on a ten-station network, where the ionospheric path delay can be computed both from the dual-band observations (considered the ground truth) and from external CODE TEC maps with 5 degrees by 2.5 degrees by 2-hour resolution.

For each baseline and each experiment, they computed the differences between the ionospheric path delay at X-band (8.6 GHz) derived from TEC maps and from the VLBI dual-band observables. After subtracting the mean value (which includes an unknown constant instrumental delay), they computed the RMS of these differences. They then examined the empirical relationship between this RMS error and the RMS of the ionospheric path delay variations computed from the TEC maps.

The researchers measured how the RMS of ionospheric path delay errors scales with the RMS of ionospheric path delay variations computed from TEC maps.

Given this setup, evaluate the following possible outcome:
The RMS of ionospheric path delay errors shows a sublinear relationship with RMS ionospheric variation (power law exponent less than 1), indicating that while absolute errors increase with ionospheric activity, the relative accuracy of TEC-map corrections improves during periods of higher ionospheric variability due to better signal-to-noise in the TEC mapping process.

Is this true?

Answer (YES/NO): NO